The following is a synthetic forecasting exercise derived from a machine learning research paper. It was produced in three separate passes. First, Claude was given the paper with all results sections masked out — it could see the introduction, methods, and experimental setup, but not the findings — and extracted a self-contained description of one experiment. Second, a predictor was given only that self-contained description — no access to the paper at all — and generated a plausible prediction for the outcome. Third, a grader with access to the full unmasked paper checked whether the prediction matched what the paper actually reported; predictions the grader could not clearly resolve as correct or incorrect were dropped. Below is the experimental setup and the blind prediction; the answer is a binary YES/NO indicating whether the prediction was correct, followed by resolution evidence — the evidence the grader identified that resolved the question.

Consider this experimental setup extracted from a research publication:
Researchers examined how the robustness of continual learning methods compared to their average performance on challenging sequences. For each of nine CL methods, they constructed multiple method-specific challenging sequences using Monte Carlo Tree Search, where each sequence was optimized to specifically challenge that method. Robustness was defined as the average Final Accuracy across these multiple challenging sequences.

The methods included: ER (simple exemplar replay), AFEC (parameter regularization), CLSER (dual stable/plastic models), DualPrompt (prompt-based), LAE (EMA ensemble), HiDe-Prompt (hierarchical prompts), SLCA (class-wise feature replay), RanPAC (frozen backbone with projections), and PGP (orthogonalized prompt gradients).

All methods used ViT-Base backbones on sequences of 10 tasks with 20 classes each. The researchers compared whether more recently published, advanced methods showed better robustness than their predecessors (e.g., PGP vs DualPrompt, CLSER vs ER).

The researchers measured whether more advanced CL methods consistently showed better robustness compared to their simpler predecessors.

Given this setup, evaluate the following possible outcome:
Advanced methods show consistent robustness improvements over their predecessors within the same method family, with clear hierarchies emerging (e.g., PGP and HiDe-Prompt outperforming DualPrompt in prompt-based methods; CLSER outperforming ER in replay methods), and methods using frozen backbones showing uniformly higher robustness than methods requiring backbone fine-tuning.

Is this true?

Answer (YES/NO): NO